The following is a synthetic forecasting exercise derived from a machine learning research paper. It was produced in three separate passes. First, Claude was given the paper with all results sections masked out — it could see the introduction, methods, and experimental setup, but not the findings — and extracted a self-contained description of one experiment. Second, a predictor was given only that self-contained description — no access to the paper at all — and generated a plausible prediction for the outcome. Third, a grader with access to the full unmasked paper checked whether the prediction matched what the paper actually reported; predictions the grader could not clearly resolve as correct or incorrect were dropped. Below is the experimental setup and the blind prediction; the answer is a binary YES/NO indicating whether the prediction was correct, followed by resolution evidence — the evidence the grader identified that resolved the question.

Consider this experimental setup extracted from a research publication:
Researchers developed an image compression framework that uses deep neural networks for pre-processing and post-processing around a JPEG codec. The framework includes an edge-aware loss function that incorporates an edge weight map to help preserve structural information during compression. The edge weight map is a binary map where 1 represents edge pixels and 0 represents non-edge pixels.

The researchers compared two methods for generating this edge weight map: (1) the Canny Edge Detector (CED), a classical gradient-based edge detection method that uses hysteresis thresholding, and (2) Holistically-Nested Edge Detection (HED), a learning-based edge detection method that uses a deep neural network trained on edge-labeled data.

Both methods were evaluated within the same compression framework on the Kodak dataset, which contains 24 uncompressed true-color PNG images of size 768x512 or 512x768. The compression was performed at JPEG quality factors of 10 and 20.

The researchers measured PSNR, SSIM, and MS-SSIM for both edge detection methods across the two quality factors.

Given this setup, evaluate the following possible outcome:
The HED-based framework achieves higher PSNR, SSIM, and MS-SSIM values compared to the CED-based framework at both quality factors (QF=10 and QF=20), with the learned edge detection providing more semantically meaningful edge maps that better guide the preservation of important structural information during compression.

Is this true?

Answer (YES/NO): YES